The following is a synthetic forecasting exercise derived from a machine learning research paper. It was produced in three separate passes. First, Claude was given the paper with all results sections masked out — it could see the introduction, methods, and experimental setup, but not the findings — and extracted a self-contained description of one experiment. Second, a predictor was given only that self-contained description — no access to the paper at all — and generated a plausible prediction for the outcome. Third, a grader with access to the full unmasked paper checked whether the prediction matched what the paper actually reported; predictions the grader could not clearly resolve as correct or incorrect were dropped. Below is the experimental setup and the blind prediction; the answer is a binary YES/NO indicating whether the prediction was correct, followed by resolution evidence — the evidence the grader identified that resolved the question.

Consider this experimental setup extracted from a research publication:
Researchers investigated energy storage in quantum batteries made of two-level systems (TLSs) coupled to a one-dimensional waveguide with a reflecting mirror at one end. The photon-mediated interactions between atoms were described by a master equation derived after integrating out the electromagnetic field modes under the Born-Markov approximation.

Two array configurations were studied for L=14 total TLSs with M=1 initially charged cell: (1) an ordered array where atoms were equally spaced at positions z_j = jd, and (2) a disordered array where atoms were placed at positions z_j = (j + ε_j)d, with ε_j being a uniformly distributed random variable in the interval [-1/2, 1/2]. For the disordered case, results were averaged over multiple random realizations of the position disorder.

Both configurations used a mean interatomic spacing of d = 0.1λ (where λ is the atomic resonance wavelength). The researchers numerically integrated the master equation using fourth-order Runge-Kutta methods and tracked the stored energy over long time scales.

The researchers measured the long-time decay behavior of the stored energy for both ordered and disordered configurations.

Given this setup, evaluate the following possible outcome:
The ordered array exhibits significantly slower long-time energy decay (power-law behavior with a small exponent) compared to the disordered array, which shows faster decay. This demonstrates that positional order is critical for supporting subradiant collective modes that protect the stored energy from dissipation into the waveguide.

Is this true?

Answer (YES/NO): NO